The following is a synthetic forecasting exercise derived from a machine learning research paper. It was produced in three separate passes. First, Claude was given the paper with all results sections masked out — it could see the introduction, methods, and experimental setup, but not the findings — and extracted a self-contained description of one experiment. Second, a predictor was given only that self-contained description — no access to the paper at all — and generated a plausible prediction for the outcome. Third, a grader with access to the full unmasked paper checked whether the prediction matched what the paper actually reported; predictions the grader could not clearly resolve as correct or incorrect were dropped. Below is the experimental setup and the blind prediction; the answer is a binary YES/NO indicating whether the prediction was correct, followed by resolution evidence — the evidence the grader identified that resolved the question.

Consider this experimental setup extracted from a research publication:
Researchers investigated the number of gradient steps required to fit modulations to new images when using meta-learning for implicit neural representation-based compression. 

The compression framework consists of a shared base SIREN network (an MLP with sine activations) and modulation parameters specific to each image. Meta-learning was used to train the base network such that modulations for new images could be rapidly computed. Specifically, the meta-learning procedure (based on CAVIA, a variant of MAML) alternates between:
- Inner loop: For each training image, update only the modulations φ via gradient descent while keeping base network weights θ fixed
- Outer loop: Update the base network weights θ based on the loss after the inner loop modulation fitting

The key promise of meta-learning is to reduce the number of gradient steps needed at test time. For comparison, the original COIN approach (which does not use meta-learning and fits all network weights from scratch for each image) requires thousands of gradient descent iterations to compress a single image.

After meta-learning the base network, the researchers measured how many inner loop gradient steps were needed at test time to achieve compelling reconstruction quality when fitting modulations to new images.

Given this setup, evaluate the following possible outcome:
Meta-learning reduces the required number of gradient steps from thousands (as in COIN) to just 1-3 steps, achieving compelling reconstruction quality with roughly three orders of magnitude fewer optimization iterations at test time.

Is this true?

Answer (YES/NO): YES